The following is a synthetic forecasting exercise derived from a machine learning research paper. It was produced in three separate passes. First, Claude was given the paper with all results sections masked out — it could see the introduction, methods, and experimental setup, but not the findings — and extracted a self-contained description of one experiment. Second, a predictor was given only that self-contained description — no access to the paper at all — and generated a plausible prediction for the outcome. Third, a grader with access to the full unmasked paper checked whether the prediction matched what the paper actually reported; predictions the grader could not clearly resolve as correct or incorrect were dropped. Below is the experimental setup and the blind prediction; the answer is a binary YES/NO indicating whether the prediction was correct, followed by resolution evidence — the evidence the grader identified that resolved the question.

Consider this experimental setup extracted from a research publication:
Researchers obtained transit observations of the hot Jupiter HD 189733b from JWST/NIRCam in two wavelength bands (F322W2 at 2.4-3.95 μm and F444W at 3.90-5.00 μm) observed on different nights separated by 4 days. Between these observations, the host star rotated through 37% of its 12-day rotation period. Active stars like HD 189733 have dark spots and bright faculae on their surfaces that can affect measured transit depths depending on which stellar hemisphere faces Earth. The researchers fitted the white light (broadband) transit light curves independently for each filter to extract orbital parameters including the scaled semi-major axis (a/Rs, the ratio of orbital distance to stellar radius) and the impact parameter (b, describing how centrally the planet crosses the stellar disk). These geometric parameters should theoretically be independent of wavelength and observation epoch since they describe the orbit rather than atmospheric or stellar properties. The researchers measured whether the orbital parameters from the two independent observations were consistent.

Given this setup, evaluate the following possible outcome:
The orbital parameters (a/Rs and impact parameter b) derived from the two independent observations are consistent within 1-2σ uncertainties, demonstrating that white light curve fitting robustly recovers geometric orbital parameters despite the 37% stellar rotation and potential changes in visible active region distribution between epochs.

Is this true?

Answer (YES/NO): YES